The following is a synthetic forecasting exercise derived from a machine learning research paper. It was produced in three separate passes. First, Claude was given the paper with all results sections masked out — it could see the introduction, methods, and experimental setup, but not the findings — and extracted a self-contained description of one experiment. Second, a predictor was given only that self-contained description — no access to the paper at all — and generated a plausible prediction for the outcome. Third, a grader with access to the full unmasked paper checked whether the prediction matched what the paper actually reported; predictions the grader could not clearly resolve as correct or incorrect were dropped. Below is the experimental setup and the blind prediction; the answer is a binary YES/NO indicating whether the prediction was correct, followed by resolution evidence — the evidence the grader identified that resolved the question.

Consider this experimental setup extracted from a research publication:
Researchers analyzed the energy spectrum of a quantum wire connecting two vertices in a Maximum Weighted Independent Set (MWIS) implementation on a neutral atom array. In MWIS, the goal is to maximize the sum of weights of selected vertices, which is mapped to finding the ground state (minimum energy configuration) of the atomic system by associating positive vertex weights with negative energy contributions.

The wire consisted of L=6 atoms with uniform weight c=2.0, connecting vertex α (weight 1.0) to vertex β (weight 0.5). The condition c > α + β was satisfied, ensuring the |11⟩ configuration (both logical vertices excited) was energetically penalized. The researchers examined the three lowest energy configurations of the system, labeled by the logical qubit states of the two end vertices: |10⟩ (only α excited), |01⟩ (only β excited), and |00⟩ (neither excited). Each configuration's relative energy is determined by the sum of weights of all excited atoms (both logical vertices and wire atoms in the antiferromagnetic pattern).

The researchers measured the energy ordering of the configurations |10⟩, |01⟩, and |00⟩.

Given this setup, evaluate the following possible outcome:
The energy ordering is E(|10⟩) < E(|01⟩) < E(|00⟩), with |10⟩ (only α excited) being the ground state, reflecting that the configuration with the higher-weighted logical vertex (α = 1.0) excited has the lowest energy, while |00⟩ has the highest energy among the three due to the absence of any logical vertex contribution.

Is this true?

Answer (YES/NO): YES